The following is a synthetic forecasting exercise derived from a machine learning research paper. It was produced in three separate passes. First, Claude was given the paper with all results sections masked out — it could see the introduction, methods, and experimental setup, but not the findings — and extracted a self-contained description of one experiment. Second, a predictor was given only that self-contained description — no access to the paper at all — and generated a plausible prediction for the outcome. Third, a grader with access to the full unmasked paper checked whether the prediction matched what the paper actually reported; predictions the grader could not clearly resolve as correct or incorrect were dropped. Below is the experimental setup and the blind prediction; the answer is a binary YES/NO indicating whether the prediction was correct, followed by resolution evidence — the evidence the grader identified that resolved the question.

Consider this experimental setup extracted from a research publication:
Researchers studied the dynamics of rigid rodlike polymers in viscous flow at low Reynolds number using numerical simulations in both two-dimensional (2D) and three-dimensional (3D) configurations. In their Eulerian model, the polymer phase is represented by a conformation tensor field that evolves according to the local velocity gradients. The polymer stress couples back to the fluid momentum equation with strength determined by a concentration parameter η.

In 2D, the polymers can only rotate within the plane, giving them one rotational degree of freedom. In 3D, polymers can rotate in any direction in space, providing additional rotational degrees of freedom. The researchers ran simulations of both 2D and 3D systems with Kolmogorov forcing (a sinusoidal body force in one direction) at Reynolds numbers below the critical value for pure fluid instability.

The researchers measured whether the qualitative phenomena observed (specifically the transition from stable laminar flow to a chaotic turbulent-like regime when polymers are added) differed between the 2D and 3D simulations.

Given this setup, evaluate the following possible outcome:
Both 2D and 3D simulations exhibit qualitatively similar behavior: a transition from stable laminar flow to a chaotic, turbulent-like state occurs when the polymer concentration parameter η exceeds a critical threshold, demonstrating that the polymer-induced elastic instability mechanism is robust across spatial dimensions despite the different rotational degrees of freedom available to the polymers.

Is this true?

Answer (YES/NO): YES